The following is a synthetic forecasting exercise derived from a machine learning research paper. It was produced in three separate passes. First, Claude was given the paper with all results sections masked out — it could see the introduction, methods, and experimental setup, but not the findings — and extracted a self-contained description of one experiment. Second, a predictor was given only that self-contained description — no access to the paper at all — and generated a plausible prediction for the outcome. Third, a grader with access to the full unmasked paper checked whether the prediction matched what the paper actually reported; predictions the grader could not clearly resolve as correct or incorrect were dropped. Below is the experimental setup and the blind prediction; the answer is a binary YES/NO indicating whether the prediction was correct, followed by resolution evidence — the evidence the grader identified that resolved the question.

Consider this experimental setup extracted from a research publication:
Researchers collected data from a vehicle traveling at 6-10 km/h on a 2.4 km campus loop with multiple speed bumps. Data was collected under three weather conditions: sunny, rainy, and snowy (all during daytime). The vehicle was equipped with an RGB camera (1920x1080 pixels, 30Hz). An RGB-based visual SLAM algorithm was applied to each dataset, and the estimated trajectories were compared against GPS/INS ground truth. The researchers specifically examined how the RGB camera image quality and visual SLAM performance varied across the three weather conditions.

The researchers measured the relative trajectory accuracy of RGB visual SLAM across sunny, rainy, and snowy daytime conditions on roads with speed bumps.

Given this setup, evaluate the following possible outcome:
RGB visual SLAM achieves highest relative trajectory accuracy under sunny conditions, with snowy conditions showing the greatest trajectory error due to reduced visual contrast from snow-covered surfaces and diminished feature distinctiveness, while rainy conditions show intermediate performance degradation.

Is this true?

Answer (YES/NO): YES